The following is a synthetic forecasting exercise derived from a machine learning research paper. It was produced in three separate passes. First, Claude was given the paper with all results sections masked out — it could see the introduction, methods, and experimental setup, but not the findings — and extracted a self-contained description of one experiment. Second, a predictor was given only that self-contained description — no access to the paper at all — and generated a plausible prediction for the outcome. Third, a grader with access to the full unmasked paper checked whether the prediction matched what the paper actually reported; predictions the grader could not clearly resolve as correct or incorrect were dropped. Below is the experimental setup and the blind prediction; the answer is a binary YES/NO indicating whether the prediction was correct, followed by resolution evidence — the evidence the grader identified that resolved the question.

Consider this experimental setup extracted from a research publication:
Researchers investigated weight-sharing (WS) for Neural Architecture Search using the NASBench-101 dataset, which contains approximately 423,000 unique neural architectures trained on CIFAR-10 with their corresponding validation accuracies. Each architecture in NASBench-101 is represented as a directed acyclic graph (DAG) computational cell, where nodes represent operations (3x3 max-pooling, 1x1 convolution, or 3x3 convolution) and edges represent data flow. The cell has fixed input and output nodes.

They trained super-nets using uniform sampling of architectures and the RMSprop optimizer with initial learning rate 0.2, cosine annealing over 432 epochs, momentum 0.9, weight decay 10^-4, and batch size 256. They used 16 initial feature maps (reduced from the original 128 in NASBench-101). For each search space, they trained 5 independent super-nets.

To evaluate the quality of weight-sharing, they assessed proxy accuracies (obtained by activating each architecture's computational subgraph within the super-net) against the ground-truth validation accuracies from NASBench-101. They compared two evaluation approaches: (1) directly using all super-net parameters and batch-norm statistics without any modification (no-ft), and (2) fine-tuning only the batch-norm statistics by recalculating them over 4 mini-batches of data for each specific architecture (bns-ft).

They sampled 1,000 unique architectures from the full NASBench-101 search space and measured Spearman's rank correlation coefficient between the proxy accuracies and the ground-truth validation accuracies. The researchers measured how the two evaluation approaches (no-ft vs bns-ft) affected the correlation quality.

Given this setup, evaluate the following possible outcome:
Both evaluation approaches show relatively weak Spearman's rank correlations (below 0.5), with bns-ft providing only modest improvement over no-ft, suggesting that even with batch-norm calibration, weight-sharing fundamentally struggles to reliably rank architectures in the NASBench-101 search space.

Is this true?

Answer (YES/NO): NO